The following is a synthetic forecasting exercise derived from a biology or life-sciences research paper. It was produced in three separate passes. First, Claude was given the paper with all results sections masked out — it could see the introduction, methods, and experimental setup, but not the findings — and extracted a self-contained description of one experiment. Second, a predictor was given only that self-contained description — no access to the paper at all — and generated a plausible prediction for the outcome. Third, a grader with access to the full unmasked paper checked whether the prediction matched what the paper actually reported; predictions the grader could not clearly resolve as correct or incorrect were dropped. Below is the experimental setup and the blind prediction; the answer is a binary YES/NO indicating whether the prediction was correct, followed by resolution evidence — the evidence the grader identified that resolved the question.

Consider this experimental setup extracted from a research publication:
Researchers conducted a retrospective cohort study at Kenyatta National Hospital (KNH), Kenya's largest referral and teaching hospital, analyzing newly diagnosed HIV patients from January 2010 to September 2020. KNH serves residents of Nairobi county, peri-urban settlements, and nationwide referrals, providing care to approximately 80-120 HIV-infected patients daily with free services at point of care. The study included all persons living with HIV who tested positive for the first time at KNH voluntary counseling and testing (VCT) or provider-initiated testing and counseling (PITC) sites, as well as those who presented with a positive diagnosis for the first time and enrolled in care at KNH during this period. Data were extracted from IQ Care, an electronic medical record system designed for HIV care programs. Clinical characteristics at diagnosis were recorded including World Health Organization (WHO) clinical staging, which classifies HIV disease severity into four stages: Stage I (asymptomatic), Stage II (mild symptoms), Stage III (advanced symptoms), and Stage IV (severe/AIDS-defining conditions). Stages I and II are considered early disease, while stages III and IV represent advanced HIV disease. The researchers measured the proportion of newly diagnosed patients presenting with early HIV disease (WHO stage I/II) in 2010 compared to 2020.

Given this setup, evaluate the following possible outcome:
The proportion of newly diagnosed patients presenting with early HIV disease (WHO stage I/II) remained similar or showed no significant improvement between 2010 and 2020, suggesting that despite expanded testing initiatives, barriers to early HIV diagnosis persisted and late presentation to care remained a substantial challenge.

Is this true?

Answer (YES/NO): NO